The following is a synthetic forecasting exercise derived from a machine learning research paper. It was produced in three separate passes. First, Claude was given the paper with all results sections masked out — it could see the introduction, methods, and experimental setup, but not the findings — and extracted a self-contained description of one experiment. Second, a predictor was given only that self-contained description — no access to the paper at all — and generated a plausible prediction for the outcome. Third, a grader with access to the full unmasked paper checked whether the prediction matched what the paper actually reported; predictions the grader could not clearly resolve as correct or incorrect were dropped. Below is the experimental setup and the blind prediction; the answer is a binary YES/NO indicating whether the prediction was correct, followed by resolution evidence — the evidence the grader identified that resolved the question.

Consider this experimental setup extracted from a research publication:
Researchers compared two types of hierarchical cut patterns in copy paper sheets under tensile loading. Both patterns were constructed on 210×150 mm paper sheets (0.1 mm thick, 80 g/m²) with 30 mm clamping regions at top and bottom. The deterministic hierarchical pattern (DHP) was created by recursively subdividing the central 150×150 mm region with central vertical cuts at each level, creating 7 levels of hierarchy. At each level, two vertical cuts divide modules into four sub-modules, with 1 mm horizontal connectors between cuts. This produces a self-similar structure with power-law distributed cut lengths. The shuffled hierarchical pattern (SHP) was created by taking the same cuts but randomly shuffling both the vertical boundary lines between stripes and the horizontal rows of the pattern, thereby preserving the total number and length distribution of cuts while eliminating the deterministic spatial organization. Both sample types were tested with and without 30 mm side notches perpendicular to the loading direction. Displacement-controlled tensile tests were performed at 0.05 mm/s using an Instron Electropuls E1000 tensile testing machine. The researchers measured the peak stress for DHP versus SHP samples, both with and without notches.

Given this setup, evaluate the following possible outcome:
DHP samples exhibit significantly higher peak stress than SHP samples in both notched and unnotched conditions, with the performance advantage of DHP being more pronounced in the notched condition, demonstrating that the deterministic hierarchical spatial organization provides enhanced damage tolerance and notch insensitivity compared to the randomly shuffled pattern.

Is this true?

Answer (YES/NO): NO